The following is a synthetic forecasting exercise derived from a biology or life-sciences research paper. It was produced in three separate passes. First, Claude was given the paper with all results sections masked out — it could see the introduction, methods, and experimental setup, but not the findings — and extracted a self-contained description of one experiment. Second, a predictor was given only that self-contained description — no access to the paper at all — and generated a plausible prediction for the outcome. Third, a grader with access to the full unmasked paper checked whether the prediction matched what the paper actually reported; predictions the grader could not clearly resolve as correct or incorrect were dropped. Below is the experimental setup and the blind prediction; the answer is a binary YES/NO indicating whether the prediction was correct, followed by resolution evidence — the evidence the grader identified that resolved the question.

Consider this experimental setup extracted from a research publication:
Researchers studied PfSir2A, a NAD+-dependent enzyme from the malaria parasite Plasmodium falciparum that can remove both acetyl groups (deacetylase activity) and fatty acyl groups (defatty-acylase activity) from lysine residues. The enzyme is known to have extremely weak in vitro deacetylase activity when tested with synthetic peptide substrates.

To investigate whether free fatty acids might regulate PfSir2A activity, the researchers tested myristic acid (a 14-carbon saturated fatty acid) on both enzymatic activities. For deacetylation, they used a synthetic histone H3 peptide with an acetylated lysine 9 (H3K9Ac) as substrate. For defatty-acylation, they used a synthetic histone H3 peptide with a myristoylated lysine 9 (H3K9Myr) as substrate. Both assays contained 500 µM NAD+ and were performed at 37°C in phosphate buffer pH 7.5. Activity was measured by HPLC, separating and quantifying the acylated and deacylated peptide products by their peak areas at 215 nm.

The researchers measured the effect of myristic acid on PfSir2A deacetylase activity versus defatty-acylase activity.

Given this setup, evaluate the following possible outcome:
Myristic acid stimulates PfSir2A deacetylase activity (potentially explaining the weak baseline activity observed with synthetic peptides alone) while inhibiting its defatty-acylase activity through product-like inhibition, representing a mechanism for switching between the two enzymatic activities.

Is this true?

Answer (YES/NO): NO